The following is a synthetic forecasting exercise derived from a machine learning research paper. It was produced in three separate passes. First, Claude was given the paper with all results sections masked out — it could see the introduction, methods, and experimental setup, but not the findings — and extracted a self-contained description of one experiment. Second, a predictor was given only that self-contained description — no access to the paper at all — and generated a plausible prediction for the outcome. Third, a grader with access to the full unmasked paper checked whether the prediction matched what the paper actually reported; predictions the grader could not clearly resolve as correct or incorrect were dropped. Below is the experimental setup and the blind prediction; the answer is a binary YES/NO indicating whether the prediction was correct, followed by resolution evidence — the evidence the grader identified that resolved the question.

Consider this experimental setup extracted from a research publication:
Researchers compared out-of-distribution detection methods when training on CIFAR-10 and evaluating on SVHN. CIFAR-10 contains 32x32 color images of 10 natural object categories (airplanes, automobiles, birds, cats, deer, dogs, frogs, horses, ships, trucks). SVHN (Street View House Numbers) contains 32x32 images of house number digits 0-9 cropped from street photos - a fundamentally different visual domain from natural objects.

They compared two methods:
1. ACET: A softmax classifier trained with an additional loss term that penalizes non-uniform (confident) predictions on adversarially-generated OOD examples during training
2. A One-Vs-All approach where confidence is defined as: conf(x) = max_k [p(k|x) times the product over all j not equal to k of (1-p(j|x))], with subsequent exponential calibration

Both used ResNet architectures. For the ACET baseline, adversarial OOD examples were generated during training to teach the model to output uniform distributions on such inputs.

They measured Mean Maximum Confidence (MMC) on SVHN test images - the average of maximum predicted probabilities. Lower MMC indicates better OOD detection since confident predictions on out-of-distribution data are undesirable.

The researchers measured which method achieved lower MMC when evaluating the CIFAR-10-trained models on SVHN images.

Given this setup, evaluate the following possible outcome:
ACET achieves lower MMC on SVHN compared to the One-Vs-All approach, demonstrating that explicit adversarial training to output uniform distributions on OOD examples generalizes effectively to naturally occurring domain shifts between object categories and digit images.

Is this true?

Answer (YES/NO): YES